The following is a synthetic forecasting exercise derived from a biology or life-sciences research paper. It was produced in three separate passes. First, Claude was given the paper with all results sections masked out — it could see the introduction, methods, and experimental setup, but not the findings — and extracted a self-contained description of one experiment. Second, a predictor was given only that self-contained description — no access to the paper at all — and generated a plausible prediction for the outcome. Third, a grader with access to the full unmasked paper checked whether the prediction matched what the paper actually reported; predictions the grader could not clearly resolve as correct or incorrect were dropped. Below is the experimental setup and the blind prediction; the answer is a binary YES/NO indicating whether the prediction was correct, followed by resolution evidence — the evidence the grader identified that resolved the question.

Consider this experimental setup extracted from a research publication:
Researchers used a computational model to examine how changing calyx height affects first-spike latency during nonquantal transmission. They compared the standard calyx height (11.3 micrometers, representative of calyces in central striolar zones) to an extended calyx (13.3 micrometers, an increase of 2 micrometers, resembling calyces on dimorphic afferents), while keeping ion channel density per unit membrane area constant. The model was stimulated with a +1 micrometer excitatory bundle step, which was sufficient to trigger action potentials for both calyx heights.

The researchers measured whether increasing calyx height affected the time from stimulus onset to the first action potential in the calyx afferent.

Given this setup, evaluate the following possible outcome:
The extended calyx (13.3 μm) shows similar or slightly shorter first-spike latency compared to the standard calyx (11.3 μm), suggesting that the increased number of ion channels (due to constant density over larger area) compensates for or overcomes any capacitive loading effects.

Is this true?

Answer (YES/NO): YES